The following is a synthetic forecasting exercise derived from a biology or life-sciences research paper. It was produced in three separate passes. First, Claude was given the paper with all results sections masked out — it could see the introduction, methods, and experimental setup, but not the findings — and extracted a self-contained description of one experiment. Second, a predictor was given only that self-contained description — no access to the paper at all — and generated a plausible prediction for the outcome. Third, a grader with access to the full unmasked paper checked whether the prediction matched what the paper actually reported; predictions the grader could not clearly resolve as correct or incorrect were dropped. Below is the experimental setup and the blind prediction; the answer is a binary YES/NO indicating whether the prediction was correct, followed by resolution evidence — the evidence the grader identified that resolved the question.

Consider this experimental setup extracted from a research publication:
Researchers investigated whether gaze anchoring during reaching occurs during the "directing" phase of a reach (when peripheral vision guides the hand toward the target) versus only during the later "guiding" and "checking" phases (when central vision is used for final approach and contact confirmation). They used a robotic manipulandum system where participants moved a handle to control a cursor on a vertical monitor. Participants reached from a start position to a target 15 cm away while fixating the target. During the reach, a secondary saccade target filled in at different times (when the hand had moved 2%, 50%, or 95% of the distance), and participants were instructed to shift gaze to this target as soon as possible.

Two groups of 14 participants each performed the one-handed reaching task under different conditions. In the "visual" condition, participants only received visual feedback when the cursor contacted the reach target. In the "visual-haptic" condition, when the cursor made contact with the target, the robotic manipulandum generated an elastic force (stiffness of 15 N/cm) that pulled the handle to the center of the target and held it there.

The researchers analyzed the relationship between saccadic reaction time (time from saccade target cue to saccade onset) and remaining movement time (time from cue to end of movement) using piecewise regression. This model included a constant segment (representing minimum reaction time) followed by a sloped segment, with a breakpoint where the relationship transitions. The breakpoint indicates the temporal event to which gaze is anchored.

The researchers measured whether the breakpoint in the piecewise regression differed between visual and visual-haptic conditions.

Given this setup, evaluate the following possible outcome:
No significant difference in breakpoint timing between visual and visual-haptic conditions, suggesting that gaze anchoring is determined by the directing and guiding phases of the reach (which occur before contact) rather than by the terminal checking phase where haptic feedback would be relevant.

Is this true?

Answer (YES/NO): NO